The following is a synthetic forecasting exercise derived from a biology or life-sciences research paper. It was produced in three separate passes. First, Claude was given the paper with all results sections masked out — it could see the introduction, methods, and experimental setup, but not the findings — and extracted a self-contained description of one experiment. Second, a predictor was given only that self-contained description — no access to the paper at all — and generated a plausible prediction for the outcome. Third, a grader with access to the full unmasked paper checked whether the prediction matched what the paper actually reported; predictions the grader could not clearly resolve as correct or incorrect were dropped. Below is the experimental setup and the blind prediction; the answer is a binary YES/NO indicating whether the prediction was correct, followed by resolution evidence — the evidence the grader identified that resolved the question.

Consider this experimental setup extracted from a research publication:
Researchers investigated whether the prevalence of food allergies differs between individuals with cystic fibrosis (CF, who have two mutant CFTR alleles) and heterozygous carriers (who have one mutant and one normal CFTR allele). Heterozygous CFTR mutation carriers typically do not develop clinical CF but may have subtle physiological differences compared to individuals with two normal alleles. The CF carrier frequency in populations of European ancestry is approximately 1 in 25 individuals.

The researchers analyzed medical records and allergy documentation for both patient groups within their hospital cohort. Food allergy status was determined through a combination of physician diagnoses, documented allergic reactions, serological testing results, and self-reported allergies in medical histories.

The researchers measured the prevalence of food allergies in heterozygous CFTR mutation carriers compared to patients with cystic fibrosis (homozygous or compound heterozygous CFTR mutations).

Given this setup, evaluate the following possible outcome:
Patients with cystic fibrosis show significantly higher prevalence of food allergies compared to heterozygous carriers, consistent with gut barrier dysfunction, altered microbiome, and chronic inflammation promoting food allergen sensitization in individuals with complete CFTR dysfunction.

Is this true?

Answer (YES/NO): NO